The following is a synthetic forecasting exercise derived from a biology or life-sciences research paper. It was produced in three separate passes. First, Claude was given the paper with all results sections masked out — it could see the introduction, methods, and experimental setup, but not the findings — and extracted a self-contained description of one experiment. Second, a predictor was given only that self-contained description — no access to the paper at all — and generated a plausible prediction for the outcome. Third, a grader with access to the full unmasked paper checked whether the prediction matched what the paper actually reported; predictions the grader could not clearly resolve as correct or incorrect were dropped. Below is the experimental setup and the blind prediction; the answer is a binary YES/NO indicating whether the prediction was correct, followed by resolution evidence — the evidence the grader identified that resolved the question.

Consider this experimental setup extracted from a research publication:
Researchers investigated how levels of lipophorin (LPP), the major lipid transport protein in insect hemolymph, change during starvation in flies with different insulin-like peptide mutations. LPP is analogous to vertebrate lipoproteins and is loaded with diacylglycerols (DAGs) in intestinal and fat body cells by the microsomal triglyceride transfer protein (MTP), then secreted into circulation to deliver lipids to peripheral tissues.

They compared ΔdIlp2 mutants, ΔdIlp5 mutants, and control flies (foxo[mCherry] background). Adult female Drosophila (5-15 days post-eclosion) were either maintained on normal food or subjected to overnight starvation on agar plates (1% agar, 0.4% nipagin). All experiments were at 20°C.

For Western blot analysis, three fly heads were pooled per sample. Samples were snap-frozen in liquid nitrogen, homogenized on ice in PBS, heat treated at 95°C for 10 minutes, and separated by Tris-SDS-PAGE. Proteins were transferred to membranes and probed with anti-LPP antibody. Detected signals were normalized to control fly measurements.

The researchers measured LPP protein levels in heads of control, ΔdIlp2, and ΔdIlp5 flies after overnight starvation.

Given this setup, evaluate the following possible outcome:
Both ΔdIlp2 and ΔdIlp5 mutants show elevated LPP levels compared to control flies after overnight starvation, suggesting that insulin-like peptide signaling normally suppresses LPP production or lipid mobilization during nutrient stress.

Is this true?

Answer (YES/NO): NO